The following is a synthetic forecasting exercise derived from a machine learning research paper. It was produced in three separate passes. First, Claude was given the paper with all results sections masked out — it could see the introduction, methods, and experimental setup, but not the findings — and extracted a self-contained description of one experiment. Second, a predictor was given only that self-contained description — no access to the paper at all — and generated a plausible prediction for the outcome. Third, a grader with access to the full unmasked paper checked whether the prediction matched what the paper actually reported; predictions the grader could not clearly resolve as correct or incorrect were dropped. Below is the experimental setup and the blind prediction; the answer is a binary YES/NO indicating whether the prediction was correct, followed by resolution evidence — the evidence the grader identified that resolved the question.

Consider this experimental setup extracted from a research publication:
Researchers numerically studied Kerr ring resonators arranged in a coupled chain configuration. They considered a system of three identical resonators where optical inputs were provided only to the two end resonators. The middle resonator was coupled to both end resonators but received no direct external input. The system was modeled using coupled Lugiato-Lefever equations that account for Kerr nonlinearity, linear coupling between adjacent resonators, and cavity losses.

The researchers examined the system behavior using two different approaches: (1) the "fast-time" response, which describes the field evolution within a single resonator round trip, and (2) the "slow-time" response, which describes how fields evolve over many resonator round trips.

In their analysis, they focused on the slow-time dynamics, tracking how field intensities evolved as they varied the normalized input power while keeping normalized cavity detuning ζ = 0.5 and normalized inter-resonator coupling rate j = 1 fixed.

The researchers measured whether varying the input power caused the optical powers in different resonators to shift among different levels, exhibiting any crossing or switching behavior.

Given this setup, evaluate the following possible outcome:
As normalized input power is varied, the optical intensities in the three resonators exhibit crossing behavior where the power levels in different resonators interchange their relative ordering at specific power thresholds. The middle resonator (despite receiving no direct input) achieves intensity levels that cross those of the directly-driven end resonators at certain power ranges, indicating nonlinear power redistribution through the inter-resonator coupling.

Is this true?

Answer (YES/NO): YES